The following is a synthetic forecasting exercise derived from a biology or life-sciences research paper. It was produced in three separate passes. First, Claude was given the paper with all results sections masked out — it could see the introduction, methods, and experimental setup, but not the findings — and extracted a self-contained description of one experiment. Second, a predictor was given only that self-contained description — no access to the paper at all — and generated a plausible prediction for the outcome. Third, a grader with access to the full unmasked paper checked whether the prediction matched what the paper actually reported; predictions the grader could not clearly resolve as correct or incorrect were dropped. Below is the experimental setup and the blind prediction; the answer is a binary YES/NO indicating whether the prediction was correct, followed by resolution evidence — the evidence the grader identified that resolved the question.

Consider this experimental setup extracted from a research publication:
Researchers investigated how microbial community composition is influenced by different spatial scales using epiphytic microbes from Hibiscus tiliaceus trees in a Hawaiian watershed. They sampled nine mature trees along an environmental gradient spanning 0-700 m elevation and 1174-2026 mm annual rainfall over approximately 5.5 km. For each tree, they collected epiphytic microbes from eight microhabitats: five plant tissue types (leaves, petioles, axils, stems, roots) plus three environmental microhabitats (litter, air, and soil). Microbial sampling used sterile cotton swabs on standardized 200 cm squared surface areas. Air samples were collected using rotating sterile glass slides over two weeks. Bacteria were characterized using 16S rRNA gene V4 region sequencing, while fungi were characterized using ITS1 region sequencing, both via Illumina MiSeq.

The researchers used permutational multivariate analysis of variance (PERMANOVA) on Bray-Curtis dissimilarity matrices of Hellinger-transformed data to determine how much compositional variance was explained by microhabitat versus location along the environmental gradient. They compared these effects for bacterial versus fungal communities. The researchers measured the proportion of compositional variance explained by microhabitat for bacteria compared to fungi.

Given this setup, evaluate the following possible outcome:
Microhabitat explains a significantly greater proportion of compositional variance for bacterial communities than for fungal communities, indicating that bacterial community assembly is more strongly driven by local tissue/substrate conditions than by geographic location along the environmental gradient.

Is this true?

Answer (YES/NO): YES